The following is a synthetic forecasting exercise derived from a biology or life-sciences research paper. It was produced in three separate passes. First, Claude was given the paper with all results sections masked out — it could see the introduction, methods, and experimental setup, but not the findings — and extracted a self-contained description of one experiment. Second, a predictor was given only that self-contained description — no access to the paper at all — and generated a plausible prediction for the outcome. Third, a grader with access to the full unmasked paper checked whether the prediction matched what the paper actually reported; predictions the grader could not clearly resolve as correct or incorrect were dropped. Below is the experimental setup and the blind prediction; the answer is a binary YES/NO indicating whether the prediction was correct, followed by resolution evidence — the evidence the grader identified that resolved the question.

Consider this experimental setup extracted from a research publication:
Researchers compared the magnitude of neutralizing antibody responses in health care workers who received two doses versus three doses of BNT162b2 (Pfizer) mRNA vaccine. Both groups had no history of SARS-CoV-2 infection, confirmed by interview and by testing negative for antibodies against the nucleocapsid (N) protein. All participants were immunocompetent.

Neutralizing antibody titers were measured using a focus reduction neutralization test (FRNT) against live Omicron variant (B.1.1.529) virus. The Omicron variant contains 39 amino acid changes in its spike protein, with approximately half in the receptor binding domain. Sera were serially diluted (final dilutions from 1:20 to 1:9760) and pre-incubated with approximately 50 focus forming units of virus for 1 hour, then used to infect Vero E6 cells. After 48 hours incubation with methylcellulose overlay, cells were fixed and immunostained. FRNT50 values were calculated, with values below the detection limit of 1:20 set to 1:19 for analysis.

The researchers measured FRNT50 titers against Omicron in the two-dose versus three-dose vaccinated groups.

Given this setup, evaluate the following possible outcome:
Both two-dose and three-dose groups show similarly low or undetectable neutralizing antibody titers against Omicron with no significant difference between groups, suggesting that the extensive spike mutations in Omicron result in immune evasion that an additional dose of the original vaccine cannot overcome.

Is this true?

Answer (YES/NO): NO